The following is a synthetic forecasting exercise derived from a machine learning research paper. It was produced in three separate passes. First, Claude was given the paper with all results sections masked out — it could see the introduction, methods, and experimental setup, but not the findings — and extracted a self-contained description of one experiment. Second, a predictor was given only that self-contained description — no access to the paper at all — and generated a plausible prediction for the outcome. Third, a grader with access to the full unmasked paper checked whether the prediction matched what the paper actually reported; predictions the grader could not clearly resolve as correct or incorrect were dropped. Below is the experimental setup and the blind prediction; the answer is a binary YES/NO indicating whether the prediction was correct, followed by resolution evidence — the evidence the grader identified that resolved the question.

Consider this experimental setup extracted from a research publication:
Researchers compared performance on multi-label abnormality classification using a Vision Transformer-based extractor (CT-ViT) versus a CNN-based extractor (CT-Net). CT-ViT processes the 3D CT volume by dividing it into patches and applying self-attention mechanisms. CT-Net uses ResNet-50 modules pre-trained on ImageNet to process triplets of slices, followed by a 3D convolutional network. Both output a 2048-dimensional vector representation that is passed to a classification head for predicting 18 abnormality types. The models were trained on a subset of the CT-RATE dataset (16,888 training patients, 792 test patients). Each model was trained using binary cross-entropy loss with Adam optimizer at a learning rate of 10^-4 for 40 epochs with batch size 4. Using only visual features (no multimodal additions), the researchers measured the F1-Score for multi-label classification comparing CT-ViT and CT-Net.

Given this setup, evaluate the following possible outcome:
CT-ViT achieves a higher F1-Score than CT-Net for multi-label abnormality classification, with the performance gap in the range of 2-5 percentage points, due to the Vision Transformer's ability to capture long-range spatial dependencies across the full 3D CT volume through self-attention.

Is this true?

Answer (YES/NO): NO